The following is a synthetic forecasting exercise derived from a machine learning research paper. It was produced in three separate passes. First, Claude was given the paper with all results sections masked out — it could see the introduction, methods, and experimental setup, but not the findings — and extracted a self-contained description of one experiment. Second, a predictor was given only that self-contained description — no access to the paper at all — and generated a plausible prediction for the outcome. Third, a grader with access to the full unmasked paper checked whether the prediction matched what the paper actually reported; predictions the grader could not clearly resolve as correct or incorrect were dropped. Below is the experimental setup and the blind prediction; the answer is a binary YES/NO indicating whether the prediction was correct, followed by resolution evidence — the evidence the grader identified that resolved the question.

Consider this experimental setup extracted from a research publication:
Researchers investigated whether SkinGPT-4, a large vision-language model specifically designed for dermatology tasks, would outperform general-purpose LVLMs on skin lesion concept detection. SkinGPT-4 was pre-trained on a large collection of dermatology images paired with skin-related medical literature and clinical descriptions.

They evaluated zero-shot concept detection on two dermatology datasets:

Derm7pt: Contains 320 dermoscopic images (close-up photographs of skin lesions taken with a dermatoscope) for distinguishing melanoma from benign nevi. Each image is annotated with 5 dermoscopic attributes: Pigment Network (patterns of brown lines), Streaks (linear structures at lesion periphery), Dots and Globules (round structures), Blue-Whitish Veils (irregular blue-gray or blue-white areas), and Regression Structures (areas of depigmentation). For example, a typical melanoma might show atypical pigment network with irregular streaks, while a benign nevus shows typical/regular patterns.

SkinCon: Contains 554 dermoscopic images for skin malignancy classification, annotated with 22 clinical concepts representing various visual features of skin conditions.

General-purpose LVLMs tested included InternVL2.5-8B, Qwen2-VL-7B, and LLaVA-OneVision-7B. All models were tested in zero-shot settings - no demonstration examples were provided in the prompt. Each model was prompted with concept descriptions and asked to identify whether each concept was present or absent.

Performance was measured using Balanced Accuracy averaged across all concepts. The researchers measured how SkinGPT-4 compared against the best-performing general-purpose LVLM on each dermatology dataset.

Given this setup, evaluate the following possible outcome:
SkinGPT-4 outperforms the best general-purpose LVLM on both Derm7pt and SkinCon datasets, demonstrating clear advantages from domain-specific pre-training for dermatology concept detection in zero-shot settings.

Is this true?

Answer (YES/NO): NO